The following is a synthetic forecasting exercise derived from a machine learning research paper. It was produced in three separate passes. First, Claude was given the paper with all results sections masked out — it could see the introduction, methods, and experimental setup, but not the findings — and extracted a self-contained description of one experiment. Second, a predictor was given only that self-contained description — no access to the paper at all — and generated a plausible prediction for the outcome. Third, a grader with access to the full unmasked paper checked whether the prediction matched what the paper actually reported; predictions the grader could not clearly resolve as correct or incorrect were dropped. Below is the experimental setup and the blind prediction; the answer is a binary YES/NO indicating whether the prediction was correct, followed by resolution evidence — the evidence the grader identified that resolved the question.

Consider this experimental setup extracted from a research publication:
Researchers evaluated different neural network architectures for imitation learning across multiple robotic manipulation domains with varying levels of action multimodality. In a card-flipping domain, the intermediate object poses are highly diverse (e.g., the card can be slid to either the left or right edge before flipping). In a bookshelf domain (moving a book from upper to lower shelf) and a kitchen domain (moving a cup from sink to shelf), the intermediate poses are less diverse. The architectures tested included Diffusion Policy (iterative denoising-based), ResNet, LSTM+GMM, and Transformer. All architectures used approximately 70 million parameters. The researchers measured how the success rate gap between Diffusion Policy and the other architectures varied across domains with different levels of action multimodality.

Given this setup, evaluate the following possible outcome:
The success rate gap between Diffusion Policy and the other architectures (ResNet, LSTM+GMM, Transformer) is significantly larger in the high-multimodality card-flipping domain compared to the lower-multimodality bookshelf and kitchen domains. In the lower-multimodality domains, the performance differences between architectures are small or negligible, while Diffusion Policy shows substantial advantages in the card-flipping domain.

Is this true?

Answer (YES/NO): YES